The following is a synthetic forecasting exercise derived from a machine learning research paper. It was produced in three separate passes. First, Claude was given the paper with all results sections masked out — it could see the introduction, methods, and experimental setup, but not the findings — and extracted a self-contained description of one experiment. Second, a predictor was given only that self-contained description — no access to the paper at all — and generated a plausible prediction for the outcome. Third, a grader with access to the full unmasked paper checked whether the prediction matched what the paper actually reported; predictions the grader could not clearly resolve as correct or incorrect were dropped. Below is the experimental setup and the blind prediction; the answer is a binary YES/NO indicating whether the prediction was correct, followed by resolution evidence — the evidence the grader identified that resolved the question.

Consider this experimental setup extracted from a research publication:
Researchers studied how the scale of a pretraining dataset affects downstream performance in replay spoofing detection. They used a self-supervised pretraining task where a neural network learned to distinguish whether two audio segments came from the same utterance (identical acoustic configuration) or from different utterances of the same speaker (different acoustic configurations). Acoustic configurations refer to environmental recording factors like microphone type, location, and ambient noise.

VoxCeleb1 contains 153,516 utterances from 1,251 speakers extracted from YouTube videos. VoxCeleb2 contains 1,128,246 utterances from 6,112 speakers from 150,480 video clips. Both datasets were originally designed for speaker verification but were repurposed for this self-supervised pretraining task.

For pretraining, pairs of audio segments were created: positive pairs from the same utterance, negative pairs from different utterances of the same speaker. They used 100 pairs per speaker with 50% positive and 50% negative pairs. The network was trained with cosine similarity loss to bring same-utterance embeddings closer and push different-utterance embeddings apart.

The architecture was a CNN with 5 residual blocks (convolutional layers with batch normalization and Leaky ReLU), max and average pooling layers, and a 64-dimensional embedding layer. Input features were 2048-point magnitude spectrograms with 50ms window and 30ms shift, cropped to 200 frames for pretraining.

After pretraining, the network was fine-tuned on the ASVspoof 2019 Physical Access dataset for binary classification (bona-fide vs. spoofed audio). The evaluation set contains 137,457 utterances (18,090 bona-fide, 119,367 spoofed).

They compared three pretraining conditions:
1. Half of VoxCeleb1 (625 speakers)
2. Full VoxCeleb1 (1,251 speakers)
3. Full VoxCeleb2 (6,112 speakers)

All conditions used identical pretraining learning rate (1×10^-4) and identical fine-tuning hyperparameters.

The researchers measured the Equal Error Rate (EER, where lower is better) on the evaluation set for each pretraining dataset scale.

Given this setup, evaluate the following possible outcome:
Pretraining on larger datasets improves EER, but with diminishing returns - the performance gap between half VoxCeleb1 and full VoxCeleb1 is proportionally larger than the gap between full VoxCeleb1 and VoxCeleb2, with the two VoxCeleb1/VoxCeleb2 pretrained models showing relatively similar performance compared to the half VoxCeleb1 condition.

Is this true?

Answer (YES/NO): YES